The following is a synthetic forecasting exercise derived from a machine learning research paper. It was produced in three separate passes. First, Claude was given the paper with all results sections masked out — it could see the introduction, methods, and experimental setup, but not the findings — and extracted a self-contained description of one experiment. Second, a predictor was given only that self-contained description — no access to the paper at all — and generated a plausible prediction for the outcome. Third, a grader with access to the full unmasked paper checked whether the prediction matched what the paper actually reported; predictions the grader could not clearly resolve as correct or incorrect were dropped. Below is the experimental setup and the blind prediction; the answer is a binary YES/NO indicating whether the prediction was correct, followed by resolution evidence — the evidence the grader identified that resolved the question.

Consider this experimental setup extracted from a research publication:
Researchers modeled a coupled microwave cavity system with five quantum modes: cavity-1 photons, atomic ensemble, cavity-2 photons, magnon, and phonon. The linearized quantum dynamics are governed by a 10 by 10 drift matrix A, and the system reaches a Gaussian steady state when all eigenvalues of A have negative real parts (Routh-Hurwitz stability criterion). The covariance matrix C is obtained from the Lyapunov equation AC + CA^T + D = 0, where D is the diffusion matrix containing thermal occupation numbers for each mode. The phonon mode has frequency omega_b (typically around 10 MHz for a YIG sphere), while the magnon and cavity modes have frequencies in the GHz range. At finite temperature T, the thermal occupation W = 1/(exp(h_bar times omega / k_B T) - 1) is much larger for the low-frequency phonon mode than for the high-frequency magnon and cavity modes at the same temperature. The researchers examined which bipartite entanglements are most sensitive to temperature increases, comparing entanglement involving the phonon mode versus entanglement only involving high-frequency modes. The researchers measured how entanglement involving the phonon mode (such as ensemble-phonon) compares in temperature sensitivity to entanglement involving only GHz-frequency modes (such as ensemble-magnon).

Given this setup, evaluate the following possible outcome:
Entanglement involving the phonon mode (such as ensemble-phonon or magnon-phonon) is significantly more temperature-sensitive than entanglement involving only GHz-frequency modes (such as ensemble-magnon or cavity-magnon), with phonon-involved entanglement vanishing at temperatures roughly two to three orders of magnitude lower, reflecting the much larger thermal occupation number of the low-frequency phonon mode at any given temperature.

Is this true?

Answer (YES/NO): NO